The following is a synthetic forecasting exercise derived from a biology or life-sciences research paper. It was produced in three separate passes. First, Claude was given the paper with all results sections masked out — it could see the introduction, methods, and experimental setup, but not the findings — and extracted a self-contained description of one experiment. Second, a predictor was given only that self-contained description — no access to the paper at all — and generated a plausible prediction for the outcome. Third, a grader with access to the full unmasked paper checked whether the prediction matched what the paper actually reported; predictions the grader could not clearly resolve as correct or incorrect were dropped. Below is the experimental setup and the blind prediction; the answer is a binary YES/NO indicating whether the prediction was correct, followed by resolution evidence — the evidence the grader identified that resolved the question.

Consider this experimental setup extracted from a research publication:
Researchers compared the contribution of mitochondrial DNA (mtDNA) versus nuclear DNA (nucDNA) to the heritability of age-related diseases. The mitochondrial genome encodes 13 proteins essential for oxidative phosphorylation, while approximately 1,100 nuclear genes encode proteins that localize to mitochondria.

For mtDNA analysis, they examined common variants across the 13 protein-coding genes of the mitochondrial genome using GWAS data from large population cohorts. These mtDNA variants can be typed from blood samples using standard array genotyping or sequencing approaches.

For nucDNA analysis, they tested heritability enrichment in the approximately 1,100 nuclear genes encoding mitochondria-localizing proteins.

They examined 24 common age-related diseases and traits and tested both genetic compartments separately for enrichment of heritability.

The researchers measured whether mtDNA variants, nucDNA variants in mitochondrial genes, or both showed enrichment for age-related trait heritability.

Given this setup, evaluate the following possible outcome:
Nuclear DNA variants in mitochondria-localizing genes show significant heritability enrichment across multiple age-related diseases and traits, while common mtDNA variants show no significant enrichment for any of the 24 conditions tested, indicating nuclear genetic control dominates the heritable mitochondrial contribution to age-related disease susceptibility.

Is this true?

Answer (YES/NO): NO